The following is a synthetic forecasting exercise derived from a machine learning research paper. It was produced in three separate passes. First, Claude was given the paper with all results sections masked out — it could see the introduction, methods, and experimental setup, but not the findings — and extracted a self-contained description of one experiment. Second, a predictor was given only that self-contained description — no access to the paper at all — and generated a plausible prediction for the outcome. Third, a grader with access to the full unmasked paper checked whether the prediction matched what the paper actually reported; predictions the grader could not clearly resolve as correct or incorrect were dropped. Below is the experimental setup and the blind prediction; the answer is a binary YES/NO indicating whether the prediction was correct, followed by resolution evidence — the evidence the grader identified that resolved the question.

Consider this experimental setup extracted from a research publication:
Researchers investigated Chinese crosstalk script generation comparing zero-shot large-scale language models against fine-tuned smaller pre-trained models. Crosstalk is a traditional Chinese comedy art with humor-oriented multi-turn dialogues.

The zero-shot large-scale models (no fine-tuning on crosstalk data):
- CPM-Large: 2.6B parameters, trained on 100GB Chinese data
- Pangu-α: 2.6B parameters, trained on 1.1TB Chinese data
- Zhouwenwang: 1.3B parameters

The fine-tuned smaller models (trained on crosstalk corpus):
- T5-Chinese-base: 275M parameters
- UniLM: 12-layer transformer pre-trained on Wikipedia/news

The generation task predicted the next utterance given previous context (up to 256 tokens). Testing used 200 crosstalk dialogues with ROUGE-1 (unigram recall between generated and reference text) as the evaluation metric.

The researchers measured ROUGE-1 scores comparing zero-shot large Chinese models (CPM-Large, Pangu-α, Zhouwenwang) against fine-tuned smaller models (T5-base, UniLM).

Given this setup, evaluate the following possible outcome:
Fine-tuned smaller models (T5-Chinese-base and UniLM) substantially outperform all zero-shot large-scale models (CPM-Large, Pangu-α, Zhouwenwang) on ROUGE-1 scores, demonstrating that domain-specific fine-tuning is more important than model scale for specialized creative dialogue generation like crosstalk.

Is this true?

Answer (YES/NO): YES